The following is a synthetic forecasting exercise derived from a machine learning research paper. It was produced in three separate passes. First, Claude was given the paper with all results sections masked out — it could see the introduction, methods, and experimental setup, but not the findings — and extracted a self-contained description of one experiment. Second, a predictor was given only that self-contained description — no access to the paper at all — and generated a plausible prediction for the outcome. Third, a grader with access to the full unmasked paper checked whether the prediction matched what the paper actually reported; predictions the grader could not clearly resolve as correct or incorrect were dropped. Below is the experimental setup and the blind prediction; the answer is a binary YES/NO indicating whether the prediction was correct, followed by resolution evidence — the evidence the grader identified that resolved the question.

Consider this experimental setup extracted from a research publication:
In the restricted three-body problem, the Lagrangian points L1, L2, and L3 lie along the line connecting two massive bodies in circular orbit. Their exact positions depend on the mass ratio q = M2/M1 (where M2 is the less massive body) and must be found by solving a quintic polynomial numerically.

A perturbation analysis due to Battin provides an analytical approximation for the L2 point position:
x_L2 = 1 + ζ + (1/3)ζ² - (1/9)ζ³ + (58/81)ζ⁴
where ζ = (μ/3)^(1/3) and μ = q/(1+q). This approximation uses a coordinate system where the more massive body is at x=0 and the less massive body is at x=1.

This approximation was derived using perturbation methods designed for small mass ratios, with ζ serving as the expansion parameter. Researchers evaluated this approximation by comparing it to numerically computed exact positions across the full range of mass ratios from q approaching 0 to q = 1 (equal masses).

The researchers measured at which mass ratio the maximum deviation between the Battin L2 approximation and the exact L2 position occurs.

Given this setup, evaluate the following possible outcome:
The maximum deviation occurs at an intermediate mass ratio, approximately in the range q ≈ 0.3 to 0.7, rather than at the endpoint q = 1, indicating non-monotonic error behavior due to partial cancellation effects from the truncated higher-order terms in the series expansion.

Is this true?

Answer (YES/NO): YES